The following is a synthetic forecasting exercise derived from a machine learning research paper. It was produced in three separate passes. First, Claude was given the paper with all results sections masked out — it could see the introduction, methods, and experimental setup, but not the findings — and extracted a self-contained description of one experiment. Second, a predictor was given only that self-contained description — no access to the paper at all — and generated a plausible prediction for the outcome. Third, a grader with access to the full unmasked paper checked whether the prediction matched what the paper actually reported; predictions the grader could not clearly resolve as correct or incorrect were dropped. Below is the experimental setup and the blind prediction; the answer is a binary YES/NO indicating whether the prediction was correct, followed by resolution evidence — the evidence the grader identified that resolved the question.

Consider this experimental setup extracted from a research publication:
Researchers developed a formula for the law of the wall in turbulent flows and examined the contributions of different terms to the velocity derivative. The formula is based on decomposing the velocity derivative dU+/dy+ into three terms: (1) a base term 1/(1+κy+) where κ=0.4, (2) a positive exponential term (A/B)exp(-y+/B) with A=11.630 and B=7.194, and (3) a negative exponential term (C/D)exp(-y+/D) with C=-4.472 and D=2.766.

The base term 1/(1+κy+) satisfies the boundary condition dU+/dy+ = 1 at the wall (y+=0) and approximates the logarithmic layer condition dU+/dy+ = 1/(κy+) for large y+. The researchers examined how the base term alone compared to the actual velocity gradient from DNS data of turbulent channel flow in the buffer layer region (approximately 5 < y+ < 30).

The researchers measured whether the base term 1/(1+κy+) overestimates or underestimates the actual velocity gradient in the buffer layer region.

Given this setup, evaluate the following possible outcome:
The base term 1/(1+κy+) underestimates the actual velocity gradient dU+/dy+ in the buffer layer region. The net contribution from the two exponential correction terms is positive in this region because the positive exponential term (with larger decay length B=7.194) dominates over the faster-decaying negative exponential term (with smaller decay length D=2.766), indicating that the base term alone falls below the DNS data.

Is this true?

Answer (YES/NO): YES